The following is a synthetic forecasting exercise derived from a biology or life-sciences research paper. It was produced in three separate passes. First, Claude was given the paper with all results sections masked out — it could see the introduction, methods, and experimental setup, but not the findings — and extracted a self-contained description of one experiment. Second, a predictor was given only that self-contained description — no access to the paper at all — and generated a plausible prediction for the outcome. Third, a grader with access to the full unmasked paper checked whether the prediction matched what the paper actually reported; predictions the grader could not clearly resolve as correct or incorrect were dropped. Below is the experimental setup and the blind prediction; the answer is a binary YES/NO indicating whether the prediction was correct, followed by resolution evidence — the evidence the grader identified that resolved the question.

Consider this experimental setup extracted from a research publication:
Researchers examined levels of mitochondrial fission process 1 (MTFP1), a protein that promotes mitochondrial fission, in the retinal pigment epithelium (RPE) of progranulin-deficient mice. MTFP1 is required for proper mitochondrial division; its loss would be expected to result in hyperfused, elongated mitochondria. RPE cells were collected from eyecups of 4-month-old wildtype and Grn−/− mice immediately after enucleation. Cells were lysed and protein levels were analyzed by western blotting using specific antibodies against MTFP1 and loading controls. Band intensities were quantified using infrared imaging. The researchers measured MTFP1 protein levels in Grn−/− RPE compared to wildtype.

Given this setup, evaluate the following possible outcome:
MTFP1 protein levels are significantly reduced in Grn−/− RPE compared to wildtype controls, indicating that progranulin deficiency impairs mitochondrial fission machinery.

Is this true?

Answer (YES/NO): YES